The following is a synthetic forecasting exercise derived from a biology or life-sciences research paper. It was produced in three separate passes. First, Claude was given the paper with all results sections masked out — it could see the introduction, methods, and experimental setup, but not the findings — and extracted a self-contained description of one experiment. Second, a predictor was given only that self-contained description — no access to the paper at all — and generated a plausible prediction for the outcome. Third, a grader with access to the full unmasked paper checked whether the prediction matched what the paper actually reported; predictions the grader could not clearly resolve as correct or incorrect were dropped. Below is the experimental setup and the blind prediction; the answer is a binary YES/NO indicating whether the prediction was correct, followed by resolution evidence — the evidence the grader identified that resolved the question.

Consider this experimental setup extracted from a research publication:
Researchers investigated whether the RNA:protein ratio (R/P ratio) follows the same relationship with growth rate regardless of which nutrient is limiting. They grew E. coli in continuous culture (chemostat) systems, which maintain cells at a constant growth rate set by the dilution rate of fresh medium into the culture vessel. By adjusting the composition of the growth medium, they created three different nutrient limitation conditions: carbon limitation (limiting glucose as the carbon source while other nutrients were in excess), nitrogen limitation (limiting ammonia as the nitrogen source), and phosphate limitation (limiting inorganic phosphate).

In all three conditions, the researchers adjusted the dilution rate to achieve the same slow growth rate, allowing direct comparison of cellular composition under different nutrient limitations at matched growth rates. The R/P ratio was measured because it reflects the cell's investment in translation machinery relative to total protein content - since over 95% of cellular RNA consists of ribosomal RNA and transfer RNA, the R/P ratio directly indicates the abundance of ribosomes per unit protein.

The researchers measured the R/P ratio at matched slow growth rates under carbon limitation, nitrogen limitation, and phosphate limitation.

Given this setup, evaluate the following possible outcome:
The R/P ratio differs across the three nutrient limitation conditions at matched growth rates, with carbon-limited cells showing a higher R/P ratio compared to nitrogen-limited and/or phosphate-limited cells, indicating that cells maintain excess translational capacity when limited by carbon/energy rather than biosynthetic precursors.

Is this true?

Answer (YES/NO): NO